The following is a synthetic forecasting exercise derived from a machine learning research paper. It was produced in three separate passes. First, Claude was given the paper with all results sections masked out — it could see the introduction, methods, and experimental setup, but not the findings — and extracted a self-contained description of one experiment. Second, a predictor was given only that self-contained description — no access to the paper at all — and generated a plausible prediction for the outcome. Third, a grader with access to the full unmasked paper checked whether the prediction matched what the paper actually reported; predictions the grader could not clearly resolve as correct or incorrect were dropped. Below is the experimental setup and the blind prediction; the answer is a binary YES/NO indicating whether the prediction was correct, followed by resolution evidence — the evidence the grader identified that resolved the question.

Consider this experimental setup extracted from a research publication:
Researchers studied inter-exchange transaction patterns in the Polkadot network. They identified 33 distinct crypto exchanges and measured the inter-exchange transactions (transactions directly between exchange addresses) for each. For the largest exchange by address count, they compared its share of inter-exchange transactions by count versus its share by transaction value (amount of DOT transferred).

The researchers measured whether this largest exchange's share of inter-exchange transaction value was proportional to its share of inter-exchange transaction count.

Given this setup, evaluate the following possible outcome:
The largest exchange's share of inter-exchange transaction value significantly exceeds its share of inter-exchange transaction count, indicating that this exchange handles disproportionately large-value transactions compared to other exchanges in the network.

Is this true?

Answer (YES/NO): YES